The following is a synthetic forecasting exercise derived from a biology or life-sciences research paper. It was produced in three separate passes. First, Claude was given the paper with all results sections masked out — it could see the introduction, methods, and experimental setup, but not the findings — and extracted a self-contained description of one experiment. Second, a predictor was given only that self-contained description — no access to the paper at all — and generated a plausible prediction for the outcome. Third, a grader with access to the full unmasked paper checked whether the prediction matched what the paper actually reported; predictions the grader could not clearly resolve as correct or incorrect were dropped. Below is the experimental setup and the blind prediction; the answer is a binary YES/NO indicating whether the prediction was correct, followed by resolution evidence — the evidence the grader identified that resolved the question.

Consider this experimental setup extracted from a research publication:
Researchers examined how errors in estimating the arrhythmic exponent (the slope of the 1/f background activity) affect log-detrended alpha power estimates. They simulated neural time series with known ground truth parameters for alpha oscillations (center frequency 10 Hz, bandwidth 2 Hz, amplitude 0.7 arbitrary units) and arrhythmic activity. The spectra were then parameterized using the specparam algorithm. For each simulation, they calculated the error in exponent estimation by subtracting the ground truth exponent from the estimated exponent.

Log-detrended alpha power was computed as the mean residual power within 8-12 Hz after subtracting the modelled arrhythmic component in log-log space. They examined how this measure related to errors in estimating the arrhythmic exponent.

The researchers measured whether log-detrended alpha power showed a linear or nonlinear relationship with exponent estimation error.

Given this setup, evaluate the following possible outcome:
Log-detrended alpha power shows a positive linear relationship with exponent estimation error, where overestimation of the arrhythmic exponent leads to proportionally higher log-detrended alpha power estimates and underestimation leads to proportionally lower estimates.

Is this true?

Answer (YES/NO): NO